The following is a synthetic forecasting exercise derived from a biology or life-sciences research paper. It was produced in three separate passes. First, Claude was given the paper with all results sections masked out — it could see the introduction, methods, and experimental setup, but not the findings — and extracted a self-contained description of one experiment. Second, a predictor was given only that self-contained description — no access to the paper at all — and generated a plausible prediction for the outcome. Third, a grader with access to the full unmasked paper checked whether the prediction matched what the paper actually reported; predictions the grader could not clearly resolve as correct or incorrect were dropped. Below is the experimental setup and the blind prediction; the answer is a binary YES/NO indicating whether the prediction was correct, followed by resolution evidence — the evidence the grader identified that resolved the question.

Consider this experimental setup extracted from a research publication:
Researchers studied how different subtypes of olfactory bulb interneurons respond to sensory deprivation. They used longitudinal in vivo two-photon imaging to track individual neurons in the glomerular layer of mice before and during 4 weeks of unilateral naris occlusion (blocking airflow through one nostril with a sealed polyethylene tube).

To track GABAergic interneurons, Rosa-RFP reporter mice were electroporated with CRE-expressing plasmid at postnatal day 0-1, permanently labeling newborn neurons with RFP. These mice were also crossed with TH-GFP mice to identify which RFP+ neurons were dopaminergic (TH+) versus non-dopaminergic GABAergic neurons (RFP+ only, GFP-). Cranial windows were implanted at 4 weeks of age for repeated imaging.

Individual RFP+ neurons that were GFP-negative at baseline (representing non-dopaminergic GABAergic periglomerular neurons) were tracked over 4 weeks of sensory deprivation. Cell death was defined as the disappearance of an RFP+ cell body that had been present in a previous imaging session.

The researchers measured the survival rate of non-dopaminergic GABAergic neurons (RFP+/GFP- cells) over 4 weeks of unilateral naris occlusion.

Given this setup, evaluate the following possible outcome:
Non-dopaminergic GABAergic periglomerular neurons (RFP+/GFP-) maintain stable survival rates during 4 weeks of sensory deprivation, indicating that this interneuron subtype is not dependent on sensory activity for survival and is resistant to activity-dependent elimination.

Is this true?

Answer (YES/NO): NO